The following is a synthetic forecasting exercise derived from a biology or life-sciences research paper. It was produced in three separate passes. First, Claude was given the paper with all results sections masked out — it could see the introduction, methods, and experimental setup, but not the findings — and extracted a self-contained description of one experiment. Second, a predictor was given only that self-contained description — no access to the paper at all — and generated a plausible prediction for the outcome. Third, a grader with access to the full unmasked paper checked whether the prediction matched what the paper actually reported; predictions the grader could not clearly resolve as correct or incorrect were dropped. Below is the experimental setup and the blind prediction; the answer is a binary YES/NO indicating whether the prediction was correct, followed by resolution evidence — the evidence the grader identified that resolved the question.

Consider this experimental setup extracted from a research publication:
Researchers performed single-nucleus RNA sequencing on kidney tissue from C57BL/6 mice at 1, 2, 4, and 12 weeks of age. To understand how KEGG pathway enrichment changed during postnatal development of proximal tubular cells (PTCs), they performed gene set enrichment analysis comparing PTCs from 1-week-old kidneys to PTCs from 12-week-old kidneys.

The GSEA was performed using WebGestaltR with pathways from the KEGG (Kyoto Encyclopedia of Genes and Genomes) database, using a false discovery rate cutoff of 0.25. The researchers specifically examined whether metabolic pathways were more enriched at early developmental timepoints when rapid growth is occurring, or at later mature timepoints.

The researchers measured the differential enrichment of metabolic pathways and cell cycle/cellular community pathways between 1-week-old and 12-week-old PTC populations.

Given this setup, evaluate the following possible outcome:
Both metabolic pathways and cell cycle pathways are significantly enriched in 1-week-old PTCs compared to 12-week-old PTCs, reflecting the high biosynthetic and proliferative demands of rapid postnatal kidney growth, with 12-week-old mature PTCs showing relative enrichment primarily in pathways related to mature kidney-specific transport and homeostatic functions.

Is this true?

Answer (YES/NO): NO